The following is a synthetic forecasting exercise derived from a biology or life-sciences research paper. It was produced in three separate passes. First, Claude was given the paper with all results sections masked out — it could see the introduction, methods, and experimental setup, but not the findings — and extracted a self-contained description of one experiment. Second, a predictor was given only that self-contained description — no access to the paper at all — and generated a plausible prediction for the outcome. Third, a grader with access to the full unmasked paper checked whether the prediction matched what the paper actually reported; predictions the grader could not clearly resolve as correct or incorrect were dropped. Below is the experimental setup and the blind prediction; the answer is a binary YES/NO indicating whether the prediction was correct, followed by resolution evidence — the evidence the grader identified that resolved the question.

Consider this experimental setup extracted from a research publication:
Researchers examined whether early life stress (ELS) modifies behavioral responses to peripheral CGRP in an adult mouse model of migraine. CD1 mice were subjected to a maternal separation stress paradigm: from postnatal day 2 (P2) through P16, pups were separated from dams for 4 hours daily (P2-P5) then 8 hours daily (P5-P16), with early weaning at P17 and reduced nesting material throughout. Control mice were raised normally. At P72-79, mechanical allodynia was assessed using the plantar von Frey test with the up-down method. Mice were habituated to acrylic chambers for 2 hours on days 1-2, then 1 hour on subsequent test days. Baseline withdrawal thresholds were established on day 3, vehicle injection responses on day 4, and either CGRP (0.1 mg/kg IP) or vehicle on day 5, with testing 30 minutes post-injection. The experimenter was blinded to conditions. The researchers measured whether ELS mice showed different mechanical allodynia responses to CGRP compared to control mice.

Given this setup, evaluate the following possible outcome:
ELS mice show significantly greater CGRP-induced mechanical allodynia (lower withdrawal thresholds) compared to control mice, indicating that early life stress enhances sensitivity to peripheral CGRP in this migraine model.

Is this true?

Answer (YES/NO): YES